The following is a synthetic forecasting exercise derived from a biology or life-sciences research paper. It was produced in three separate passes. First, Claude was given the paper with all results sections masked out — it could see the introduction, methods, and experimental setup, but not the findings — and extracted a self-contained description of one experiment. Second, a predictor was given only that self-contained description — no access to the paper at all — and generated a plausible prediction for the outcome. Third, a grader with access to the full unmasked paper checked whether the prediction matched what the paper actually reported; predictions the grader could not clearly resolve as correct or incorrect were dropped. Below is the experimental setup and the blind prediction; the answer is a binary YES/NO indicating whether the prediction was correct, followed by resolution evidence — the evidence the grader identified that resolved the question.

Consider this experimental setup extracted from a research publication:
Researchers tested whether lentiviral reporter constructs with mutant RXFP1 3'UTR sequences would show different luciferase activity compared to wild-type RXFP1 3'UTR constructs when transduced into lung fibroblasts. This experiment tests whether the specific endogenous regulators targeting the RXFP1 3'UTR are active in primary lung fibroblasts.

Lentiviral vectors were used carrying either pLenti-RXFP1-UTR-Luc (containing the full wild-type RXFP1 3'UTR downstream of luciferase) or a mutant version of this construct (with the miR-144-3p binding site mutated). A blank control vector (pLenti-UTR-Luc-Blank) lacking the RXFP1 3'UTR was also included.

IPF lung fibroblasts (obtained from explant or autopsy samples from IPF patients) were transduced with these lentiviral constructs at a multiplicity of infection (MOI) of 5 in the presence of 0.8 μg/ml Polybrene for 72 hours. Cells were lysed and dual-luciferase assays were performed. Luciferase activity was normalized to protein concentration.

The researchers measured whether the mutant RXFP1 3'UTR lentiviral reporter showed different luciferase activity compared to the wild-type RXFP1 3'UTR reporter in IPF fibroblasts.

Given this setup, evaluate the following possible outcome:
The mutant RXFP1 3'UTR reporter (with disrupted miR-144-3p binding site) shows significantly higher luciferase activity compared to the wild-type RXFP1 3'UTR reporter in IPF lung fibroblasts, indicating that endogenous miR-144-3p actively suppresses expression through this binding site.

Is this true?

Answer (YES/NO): NO